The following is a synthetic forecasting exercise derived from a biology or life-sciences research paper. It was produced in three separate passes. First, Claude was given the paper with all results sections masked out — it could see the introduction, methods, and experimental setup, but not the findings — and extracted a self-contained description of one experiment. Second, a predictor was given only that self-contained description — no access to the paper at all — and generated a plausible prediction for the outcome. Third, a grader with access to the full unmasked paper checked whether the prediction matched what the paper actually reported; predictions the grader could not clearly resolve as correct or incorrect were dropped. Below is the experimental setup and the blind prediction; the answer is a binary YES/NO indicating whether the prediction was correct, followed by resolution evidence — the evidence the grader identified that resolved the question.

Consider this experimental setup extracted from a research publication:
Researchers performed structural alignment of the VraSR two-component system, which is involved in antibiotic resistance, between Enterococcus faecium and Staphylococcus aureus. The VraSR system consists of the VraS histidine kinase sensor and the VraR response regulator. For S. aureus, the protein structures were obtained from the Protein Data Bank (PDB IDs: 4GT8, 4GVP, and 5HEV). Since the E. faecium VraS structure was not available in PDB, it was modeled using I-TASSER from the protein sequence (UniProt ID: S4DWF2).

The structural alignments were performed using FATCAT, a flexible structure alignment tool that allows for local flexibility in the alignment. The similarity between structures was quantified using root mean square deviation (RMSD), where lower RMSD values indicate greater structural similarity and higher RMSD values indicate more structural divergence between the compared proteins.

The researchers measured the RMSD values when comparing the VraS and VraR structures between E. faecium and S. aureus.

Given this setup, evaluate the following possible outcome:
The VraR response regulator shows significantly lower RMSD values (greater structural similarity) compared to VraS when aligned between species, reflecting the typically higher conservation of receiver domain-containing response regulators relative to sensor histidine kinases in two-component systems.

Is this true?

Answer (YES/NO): YES